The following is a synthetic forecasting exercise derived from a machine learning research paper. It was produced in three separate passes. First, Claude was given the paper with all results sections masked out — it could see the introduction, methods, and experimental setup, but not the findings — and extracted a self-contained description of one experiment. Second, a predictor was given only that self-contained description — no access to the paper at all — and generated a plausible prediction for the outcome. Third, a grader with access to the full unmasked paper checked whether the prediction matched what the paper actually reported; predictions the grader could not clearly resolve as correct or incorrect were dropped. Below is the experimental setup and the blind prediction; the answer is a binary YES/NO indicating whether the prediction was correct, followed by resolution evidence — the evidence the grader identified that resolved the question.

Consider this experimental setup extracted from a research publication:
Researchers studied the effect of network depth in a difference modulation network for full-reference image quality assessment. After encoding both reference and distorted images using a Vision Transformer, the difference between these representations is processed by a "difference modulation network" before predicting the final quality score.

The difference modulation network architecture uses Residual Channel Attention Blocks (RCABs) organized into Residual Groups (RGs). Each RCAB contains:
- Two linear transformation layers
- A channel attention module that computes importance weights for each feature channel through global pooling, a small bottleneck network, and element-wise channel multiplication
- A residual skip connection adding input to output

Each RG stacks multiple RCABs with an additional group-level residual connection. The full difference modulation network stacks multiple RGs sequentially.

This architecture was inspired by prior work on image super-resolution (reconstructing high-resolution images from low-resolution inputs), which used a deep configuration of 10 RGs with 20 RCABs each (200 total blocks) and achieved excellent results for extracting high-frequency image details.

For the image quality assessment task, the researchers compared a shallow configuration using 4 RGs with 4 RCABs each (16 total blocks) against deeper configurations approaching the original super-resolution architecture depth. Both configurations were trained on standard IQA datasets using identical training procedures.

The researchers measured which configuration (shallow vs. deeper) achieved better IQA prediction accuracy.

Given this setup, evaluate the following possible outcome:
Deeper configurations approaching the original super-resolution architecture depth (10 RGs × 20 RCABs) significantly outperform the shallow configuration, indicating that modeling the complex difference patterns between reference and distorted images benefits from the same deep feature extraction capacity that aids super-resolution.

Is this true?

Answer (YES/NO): NO